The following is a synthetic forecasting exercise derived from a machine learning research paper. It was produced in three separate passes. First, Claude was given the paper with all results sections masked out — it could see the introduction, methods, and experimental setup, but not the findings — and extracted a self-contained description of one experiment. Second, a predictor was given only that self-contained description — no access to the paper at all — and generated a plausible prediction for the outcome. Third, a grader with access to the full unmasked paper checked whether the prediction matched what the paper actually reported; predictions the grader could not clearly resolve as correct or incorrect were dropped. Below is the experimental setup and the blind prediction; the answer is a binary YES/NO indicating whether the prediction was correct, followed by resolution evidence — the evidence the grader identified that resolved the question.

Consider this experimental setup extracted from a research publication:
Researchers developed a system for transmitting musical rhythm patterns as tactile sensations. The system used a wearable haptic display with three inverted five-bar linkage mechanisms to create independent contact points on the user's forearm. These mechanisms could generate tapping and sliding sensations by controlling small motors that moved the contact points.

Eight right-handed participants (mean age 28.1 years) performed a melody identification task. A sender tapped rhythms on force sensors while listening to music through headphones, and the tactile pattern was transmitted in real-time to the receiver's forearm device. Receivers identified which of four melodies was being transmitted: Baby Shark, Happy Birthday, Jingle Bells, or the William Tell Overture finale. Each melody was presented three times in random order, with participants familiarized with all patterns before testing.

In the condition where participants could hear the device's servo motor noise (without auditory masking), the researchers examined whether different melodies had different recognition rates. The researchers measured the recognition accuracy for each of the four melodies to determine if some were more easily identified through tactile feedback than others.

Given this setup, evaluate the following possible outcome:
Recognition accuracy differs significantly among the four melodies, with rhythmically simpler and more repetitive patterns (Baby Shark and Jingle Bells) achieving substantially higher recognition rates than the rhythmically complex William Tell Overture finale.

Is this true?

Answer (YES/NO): NO